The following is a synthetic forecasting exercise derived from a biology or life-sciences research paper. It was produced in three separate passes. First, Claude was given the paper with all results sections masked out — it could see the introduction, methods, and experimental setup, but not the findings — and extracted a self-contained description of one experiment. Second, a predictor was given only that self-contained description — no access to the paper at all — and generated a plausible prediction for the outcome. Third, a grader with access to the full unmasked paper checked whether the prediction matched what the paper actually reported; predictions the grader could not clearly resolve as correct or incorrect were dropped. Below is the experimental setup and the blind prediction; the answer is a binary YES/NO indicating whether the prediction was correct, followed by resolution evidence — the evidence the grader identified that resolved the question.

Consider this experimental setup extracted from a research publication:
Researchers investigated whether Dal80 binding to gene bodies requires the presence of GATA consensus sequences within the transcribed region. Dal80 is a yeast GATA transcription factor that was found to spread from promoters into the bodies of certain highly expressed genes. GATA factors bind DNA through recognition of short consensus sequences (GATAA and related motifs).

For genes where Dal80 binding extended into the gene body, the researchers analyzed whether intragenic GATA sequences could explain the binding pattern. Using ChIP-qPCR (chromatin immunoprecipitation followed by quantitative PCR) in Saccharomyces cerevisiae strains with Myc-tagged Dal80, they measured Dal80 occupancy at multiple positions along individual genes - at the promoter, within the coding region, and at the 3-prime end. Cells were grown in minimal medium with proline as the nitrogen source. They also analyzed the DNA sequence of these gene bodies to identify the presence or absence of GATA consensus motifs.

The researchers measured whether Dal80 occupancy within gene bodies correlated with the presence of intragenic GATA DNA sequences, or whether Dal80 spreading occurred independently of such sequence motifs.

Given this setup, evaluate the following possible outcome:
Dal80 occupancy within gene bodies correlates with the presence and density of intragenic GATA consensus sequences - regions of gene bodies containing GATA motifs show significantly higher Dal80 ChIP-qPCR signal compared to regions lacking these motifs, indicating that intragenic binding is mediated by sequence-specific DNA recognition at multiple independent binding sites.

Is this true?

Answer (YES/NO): NO